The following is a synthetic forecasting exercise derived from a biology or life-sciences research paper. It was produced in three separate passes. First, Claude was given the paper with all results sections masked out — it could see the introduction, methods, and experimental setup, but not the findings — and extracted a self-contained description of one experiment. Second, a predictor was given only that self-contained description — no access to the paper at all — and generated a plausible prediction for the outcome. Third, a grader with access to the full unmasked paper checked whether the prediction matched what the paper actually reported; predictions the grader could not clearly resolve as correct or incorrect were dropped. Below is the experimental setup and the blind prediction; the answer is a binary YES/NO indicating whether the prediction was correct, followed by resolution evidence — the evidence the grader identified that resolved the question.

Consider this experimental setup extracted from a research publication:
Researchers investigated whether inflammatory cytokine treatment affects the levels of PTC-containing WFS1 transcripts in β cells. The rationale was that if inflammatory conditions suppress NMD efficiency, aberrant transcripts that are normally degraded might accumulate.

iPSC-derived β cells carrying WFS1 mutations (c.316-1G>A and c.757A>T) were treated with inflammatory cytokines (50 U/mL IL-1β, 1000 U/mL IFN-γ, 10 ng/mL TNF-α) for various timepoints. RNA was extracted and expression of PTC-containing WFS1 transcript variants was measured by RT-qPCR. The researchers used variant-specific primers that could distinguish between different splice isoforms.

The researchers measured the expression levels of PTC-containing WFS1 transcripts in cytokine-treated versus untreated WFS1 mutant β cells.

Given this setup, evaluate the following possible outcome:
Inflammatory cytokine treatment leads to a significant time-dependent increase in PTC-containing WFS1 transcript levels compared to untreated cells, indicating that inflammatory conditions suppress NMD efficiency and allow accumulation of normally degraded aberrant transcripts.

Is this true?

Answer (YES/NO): NO